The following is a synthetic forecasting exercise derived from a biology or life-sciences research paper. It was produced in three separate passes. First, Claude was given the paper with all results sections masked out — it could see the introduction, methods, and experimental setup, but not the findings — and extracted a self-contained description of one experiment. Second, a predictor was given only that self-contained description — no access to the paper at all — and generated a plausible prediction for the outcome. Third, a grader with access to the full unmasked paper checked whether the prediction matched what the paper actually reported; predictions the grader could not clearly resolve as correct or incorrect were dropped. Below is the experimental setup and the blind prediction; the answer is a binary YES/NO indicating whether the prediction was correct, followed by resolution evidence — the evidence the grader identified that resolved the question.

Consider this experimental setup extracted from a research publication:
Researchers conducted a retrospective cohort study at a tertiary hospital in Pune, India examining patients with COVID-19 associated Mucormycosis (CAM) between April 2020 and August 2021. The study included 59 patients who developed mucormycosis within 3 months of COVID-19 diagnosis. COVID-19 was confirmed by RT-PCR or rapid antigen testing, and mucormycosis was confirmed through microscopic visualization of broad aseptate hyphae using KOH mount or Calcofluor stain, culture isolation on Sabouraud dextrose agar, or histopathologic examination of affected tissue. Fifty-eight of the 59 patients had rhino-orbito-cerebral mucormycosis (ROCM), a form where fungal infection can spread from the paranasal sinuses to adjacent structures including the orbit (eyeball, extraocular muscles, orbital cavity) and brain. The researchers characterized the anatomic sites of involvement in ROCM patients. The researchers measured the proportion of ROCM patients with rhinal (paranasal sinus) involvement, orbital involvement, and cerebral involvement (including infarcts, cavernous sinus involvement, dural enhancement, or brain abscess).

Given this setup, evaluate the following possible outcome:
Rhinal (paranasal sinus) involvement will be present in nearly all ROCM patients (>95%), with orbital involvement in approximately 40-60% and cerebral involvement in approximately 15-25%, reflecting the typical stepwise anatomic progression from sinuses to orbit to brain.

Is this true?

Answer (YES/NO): NO